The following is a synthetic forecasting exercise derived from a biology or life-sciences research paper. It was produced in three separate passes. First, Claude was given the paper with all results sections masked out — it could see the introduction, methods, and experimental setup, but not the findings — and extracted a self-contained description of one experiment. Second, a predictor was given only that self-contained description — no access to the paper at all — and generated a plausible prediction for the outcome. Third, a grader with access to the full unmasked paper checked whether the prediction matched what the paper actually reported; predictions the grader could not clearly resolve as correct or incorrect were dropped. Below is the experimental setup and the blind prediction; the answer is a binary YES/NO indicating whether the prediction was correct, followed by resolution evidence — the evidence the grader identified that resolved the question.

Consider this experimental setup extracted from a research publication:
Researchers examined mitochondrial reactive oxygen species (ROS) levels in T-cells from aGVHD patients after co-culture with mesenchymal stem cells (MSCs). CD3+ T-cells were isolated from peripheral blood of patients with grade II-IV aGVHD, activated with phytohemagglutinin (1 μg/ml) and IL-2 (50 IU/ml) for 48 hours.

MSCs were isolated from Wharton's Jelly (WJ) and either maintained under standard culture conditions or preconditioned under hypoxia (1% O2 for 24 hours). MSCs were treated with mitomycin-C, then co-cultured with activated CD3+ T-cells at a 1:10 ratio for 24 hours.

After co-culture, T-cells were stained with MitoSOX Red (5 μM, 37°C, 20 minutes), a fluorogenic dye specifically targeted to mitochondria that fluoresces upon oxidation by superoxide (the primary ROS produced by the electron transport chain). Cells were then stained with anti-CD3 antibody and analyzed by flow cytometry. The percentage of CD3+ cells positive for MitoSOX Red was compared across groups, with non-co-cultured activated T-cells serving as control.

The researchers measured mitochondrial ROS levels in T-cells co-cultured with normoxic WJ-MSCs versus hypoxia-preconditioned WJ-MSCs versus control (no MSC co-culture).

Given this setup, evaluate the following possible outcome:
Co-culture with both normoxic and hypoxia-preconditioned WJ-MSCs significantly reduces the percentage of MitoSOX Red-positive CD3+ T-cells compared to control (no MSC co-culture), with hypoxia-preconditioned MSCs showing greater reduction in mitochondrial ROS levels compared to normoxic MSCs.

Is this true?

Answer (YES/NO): YES